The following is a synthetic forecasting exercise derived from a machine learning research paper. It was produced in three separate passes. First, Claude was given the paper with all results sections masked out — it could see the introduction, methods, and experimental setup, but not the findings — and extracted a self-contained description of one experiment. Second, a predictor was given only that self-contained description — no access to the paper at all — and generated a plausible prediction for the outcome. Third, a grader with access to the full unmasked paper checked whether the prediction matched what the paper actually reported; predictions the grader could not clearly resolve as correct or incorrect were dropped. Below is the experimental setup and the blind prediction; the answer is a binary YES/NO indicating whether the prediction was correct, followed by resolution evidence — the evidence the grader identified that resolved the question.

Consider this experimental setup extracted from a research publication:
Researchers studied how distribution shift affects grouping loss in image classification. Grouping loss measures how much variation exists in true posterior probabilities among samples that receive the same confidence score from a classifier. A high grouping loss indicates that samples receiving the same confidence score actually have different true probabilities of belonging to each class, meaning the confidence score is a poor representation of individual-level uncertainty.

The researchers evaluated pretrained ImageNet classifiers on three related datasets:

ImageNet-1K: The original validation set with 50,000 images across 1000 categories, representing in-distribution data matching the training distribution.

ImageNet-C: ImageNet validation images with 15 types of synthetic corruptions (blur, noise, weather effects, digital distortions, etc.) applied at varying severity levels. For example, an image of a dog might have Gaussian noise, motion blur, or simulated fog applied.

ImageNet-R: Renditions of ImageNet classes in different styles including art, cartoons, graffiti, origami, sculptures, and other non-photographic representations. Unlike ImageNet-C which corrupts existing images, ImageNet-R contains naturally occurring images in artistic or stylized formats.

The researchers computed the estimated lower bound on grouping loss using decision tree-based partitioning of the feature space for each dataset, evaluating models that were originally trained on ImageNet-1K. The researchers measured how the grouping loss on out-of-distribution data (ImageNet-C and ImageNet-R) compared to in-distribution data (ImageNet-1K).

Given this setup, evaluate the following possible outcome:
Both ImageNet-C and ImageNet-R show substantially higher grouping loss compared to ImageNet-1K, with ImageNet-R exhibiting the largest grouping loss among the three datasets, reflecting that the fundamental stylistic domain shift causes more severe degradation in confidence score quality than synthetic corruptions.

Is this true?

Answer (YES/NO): NO